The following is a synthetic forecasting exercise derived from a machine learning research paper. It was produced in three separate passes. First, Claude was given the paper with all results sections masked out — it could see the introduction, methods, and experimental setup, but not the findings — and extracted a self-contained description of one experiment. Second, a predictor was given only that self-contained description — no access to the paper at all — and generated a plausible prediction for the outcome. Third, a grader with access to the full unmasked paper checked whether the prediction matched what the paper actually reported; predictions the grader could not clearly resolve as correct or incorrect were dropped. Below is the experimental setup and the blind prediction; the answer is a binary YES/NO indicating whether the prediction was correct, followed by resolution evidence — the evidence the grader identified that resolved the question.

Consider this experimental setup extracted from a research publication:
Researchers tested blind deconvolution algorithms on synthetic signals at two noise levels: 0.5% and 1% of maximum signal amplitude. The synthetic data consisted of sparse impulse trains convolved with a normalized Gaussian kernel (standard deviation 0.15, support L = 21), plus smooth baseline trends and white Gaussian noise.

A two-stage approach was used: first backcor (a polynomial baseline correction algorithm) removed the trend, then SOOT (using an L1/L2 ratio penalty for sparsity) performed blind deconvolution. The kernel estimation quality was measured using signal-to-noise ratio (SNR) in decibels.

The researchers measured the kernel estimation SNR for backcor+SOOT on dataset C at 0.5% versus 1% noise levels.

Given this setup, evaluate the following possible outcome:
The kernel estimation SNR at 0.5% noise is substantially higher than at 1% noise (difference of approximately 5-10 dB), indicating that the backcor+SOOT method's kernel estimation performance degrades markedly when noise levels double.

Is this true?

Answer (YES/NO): YES